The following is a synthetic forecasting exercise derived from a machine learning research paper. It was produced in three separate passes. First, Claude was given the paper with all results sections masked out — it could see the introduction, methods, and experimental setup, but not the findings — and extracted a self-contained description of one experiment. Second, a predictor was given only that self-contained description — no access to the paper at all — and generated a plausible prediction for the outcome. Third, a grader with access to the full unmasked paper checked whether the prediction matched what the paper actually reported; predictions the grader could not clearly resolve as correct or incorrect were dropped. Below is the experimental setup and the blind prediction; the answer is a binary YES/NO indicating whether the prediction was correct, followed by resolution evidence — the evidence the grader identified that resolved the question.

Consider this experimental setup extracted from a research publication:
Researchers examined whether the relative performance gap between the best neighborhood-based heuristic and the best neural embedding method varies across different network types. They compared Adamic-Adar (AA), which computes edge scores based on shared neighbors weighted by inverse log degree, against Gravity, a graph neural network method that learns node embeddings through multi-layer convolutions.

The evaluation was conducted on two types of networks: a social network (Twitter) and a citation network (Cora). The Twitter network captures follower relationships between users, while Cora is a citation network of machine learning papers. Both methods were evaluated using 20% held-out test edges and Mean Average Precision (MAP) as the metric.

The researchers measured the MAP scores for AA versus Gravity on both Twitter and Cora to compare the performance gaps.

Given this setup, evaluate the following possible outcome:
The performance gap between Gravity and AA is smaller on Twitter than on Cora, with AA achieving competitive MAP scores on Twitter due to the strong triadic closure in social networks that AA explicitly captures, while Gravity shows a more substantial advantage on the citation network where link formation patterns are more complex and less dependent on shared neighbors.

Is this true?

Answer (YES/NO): NO